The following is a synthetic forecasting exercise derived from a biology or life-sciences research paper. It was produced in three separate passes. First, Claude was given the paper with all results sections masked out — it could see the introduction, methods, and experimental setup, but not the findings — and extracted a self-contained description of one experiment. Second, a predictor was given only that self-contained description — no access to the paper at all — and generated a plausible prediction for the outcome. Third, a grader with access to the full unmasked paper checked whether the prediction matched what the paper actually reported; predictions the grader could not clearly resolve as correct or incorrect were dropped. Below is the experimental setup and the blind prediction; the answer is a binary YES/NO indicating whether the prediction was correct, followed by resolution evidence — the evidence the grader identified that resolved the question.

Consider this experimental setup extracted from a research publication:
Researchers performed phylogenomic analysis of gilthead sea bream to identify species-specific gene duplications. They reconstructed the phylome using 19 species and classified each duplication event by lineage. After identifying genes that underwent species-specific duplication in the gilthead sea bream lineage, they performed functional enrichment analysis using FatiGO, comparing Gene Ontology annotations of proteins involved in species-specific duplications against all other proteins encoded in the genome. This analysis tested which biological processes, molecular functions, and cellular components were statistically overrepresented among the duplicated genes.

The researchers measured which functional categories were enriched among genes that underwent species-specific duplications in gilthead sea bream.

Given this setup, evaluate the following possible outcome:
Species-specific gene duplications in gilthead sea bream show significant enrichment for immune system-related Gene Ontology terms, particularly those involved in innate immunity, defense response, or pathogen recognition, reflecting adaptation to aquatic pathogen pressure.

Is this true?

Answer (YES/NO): NO